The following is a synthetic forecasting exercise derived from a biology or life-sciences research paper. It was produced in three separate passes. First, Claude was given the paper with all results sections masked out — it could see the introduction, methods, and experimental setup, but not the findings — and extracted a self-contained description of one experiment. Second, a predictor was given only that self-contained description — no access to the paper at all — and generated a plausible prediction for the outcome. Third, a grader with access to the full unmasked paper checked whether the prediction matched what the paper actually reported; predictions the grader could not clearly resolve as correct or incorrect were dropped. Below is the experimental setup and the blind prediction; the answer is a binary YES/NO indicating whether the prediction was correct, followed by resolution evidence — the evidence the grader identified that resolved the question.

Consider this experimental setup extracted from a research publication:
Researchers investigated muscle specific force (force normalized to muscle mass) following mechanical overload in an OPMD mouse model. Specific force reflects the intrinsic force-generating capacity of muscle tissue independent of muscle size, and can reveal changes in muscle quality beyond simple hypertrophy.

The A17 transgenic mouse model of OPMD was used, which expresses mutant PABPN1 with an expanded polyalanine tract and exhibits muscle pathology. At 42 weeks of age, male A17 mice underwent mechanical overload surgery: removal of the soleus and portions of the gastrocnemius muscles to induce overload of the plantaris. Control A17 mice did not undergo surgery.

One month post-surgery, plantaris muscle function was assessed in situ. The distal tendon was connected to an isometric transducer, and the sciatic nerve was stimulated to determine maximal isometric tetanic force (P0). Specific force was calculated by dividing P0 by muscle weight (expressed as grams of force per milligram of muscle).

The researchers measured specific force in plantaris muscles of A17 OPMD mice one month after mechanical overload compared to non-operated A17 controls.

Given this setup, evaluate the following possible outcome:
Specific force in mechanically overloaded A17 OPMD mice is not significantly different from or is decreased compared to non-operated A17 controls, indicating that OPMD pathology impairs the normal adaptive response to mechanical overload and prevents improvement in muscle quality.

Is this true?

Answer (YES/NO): YES